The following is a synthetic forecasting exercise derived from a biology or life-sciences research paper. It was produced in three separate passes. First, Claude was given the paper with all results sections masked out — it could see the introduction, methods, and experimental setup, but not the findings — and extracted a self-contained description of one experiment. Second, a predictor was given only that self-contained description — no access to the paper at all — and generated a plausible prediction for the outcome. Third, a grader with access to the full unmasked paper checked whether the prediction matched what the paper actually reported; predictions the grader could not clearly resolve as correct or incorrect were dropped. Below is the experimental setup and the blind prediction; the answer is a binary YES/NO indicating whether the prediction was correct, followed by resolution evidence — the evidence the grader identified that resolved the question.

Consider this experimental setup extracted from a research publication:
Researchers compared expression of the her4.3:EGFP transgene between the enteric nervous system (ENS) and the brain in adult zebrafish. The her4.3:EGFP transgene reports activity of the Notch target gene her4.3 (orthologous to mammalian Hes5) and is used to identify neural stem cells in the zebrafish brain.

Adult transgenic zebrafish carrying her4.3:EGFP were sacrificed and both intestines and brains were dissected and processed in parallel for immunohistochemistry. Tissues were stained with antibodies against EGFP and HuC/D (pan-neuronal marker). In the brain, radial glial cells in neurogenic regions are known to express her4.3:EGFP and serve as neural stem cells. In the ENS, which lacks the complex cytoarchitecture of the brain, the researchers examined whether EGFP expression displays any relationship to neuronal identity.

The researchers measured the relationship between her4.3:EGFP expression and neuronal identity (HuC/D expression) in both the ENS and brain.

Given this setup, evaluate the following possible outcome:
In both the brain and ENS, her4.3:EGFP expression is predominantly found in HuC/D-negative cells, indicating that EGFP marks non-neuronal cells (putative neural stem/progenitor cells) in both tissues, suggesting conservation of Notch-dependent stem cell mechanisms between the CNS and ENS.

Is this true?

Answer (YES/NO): YES